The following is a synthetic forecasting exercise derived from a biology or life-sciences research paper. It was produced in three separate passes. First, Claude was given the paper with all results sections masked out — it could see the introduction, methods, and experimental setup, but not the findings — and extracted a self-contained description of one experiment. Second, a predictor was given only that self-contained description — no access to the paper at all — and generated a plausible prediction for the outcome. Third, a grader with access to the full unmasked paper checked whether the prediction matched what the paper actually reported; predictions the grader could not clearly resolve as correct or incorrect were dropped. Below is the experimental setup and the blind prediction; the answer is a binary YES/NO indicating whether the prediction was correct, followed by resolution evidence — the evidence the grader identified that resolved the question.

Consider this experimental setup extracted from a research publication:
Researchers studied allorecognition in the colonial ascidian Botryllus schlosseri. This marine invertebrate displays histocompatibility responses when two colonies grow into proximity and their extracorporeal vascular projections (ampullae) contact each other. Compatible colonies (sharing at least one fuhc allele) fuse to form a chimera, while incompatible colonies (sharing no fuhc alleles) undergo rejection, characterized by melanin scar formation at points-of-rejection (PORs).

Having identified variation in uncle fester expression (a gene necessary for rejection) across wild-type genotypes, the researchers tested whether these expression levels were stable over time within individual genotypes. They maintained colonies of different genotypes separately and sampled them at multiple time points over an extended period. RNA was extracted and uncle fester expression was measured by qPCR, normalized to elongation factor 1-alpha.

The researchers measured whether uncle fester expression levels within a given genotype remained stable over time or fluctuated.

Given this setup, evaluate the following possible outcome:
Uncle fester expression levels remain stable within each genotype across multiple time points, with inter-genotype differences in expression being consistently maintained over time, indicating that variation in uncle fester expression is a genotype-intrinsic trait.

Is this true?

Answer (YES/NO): YES